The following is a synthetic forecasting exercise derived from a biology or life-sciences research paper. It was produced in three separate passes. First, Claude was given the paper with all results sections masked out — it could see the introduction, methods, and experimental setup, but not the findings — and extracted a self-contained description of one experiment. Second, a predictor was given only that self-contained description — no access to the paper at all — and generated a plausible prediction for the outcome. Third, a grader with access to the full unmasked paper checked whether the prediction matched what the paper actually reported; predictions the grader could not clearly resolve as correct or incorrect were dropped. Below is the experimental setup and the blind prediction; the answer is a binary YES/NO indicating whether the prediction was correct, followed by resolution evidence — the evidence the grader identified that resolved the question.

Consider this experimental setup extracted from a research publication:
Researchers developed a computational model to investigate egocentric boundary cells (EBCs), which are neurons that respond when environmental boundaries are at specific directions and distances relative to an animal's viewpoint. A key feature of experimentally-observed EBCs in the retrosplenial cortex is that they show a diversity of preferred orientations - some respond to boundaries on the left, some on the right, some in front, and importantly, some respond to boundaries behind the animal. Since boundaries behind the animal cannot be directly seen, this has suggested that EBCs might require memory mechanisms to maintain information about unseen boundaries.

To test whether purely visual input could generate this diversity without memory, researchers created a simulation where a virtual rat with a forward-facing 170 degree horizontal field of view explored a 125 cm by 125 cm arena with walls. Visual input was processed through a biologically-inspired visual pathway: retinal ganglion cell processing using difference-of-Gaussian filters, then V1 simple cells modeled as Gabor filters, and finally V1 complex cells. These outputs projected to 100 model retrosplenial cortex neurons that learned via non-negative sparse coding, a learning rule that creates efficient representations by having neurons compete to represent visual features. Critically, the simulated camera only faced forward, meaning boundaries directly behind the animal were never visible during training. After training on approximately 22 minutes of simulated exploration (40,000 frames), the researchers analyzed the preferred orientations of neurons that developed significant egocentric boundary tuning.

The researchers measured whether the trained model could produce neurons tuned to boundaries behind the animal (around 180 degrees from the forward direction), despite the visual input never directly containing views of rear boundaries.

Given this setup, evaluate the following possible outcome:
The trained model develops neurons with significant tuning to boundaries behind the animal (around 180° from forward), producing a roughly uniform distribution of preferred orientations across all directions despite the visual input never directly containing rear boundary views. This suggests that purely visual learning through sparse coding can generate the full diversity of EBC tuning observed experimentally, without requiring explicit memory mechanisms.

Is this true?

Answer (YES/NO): NO